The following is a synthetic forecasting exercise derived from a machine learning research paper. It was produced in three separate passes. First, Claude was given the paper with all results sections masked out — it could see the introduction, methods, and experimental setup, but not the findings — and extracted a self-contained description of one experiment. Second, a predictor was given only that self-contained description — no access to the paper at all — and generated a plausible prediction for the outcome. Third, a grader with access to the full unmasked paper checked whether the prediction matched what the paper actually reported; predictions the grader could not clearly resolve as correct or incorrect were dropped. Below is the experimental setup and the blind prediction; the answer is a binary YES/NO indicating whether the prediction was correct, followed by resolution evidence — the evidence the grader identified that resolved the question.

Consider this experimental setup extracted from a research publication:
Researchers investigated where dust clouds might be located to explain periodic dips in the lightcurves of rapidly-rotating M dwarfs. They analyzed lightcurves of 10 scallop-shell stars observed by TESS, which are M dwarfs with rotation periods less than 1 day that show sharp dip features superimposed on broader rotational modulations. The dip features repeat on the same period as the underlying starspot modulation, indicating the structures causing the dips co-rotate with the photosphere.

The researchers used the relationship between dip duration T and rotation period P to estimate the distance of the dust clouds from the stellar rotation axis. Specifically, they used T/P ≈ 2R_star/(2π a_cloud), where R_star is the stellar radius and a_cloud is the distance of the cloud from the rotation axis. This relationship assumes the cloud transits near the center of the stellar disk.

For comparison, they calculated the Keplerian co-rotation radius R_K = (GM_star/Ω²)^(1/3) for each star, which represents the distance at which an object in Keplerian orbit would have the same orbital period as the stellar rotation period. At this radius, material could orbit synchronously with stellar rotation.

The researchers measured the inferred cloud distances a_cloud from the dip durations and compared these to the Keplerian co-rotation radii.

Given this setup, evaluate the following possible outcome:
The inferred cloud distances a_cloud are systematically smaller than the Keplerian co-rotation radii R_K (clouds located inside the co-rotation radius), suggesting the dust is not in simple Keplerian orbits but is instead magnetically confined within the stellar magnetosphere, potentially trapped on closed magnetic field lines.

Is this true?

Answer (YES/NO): YES